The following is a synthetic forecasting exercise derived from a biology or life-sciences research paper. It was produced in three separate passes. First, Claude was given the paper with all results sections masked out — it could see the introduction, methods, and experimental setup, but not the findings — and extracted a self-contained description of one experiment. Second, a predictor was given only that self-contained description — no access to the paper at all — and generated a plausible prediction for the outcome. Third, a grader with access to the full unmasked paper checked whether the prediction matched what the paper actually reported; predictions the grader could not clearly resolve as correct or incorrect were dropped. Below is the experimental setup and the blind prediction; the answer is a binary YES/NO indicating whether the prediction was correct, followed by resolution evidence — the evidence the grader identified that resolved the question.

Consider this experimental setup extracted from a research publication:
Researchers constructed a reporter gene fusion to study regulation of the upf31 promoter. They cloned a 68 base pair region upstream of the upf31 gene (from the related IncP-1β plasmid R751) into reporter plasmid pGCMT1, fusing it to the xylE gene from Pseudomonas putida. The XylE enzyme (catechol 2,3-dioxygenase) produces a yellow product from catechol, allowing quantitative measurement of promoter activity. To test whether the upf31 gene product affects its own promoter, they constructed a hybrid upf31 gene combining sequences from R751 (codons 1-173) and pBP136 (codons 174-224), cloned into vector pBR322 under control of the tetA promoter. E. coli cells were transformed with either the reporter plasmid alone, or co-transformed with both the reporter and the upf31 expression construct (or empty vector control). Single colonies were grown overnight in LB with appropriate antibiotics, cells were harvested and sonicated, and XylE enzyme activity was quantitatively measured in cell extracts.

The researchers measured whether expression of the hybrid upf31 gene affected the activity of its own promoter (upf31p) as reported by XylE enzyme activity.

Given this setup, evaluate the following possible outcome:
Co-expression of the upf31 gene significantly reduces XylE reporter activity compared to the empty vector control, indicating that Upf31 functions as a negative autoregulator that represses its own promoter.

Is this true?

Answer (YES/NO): YES